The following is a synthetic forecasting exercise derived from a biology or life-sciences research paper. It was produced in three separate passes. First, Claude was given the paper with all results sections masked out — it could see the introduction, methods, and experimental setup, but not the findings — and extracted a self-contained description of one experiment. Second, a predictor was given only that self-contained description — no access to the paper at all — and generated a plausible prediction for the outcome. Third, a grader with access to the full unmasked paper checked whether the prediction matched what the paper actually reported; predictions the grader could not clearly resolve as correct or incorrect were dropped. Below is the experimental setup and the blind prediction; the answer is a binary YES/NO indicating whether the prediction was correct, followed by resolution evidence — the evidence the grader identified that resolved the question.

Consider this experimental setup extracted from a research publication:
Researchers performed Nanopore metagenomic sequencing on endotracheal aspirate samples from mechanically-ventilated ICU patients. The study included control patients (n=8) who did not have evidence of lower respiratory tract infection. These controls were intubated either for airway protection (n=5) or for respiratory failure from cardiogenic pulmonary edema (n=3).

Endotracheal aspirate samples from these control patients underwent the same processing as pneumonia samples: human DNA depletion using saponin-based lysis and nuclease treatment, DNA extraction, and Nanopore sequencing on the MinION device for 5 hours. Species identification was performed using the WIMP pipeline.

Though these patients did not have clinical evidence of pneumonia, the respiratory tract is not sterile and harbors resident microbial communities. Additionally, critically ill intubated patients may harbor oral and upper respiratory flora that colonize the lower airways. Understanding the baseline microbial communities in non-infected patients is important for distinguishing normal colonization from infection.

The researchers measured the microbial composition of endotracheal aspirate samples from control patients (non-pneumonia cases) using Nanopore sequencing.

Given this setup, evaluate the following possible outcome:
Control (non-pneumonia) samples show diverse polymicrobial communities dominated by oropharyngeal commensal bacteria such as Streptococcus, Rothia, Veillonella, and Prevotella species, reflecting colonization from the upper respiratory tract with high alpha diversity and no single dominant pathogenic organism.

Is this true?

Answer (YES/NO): NO